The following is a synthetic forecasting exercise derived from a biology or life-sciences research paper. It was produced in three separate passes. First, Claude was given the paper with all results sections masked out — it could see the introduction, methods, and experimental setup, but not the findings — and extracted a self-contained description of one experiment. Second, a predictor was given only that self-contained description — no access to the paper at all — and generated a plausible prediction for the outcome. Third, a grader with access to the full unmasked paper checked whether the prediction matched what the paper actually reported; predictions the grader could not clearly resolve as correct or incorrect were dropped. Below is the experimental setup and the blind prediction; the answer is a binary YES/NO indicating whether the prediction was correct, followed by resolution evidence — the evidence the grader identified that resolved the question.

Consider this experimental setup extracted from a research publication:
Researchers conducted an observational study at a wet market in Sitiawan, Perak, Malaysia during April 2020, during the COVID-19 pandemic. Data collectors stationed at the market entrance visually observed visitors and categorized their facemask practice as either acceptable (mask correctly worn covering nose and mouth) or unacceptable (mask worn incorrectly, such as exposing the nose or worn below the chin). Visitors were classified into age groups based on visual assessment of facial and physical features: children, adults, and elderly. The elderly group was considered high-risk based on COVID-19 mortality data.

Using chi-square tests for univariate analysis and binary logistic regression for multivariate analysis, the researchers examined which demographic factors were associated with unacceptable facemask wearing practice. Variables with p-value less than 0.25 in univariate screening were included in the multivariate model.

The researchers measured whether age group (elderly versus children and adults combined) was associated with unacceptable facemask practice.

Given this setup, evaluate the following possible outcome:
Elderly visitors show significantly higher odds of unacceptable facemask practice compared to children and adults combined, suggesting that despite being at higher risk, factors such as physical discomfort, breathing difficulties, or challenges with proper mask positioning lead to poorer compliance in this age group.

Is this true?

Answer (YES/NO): YES